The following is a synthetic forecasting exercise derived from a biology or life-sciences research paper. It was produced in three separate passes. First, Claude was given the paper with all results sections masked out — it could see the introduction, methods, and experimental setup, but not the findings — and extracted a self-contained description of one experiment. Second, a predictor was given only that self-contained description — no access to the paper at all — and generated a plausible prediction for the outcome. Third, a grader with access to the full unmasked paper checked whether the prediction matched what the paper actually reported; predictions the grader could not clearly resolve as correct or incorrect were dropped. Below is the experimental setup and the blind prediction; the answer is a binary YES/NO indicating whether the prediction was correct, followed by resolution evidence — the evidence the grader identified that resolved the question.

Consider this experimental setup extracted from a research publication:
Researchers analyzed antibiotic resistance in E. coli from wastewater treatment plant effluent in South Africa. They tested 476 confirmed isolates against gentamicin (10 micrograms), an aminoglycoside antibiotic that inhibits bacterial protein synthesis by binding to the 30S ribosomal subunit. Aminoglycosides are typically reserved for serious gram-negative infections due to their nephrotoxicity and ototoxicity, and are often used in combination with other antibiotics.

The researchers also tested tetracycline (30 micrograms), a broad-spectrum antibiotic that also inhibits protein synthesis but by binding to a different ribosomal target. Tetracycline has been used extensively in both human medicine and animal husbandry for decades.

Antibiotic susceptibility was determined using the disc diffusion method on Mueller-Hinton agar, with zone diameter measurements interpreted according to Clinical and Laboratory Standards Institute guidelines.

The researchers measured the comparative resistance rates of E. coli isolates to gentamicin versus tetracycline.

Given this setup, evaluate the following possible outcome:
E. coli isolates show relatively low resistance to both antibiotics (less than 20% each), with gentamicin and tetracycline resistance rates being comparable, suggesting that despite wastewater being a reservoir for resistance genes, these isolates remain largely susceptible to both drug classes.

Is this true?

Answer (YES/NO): NO